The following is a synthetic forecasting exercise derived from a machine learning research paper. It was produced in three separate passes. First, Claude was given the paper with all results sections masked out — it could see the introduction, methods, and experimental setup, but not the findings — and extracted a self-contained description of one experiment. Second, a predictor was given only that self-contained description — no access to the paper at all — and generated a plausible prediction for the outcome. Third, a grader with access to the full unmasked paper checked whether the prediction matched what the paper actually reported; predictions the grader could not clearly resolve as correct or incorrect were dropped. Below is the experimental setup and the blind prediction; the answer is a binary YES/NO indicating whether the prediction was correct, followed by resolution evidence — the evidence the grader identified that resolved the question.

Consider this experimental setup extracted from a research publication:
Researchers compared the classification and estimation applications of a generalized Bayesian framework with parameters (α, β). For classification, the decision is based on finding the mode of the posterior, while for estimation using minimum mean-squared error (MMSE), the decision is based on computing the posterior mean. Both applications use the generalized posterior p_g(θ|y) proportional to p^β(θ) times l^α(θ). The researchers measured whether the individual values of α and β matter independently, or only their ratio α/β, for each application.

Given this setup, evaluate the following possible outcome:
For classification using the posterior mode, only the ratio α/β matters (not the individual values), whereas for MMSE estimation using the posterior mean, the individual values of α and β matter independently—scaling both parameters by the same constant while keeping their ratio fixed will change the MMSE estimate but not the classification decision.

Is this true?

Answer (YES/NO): YES